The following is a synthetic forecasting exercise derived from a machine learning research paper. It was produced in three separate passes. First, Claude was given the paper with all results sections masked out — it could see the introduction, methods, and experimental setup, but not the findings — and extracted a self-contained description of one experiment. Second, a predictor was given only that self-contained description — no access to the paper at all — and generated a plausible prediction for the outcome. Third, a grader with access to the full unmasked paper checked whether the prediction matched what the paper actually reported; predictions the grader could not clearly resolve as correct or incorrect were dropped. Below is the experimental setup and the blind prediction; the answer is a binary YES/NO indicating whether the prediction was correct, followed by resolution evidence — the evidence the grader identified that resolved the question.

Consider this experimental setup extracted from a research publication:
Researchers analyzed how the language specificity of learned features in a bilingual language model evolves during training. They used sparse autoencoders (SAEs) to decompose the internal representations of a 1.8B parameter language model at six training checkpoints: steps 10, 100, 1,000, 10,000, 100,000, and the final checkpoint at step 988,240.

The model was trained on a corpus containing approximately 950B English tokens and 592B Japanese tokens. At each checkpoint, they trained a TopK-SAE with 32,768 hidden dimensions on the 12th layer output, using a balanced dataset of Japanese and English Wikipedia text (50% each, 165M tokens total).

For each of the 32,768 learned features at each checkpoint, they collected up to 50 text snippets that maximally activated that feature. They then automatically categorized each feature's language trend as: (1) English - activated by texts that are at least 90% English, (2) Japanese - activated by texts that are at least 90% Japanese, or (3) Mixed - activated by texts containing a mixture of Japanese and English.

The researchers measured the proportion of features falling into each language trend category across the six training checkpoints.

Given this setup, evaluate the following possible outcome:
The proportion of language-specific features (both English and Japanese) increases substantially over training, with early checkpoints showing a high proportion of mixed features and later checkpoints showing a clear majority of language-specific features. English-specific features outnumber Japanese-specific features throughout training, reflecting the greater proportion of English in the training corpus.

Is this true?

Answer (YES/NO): NO